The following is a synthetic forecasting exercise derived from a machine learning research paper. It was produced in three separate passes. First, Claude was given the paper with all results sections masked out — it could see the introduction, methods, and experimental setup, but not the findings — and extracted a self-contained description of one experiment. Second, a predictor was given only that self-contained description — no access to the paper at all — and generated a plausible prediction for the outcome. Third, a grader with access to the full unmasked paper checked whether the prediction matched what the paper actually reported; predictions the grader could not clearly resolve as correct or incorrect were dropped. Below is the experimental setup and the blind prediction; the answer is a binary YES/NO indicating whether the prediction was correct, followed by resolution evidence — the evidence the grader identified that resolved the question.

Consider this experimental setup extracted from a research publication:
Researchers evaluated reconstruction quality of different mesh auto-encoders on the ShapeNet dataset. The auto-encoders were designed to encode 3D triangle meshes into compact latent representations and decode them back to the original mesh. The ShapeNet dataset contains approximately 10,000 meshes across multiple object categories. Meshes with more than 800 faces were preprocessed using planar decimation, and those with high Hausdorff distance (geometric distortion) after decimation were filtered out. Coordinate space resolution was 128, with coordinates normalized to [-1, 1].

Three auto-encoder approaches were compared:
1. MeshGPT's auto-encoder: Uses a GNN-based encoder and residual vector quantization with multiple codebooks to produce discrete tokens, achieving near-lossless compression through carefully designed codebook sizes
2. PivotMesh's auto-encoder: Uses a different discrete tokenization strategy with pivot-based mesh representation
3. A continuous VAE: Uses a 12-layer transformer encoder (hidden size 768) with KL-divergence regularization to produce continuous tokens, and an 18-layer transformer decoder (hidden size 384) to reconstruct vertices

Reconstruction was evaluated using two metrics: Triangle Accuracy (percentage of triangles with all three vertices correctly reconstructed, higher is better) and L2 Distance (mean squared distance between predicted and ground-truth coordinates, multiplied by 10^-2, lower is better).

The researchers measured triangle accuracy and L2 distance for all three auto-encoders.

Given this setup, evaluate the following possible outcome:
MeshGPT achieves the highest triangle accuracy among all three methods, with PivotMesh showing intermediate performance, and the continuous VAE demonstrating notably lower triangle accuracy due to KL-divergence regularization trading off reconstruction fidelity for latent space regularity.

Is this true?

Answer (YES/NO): NO